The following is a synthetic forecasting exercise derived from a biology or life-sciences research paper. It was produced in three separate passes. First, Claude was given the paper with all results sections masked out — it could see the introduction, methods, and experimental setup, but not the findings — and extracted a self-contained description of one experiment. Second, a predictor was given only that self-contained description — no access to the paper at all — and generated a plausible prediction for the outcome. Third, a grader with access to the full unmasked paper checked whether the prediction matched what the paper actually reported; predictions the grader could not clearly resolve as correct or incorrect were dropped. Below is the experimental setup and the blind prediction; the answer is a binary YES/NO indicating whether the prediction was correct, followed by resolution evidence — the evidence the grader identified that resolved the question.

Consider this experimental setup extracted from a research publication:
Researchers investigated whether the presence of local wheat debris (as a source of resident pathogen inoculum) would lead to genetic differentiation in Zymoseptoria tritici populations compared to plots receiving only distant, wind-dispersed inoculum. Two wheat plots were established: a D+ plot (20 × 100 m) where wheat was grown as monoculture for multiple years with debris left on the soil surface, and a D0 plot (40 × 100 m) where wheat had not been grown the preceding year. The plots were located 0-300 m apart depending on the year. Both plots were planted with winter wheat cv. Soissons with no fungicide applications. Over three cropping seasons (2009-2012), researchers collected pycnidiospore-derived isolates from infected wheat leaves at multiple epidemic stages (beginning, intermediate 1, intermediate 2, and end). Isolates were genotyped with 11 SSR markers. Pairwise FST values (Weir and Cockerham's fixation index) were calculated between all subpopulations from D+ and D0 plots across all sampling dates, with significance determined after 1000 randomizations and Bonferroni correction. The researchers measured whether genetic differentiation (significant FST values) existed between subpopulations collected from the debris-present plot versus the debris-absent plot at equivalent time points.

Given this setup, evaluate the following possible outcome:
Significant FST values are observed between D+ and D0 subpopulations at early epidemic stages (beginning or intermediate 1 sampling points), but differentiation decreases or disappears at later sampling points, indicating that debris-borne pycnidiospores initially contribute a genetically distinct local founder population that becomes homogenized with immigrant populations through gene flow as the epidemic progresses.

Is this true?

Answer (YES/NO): NO